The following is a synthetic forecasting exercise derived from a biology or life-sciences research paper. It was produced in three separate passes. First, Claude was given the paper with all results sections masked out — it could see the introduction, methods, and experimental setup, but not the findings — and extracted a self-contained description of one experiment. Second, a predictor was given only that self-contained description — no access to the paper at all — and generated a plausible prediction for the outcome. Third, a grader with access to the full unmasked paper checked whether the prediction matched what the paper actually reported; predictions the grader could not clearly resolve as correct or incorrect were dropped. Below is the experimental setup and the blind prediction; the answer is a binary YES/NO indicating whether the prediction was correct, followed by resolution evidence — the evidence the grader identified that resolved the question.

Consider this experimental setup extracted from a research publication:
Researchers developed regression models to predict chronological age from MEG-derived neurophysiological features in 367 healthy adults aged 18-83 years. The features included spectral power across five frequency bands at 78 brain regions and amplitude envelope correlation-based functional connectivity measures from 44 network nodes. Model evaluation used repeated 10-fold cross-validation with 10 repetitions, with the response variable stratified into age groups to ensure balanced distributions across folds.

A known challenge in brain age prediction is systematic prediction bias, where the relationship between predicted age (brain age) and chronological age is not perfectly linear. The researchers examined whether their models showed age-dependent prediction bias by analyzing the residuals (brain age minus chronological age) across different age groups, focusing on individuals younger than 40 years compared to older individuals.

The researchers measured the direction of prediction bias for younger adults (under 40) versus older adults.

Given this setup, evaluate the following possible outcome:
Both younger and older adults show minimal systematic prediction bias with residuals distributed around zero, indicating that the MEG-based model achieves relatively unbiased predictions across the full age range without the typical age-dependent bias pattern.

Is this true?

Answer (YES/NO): NO